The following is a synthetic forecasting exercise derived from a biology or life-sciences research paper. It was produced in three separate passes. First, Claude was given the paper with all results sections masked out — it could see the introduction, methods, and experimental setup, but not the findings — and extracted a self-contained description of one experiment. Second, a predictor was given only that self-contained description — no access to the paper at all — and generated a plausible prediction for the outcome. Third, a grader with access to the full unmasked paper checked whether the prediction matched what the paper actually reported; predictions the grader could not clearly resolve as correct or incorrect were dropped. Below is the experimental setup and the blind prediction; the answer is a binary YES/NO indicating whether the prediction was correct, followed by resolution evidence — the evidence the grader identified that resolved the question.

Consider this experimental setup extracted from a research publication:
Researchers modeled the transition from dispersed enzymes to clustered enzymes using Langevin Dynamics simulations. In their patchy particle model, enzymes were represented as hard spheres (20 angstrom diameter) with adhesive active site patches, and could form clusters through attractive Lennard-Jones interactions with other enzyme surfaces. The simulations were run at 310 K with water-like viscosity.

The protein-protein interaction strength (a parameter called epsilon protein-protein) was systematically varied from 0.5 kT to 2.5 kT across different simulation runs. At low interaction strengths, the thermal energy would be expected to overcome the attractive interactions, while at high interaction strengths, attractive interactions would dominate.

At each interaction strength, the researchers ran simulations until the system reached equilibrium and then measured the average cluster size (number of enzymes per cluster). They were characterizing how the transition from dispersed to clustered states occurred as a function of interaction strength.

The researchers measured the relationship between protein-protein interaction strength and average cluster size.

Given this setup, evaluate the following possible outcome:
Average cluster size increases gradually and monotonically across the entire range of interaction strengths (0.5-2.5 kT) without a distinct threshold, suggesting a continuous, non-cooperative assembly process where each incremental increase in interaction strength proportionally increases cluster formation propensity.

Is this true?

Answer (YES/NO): NO